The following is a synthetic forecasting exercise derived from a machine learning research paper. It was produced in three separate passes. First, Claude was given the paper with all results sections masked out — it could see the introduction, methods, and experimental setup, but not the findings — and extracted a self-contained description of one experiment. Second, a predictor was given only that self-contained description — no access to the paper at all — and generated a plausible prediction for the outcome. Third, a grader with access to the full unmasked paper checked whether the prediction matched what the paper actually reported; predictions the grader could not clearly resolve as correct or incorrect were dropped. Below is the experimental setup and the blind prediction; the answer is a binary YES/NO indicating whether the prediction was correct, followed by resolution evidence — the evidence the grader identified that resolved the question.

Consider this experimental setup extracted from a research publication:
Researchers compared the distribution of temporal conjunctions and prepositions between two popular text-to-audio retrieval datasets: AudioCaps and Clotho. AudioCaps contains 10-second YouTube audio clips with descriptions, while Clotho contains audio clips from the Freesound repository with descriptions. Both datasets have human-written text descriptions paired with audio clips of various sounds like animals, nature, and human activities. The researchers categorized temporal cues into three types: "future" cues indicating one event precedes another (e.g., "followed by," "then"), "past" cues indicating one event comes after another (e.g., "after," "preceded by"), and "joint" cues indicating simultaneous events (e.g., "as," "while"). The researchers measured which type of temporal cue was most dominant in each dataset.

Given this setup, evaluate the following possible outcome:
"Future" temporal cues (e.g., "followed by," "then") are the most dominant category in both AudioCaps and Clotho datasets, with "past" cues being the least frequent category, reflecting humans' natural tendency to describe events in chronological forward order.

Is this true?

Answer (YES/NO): NO